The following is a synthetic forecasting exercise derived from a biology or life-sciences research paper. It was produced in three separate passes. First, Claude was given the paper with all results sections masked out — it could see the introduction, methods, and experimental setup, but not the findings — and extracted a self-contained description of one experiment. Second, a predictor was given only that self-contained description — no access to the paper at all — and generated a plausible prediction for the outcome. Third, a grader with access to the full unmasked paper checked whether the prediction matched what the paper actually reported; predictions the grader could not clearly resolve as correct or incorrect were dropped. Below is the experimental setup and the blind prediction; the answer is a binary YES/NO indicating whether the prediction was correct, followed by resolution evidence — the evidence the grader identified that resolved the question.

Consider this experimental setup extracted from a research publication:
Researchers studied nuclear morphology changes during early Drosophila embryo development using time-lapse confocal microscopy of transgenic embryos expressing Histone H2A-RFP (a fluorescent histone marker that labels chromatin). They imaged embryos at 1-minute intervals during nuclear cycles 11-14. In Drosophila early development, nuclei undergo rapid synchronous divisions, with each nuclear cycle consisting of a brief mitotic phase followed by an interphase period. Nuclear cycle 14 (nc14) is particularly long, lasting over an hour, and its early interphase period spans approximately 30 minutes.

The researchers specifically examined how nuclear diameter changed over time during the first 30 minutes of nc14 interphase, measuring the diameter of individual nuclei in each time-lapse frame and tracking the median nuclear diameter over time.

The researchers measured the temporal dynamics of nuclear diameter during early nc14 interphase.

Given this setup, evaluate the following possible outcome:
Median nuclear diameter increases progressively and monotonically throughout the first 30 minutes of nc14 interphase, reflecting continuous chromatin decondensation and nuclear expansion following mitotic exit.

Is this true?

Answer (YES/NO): NO